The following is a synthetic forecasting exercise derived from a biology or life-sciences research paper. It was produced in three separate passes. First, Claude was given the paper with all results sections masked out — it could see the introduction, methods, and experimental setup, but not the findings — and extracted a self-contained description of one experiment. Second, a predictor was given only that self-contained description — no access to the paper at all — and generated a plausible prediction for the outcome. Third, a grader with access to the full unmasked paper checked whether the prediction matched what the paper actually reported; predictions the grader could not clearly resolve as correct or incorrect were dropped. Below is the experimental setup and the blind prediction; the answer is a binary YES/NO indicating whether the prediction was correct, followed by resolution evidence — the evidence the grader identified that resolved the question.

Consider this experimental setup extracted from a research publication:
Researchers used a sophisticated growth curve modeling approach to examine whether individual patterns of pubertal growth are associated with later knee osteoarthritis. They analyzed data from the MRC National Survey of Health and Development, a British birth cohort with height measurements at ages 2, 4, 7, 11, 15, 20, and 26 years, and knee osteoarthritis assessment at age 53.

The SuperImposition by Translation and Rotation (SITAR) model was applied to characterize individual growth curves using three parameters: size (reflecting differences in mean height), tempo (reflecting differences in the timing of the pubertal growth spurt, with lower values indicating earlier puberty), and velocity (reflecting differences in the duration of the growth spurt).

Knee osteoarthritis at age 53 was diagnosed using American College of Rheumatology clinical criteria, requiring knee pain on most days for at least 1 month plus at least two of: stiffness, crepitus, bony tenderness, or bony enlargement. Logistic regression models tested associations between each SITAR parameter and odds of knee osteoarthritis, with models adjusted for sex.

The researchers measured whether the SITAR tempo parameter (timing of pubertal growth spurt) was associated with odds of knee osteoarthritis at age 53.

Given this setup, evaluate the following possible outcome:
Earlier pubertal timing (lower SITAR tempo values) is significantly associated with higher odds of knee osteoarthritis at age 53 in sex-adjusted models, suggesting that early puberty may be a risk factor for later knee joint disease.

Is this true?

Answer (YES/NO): NO